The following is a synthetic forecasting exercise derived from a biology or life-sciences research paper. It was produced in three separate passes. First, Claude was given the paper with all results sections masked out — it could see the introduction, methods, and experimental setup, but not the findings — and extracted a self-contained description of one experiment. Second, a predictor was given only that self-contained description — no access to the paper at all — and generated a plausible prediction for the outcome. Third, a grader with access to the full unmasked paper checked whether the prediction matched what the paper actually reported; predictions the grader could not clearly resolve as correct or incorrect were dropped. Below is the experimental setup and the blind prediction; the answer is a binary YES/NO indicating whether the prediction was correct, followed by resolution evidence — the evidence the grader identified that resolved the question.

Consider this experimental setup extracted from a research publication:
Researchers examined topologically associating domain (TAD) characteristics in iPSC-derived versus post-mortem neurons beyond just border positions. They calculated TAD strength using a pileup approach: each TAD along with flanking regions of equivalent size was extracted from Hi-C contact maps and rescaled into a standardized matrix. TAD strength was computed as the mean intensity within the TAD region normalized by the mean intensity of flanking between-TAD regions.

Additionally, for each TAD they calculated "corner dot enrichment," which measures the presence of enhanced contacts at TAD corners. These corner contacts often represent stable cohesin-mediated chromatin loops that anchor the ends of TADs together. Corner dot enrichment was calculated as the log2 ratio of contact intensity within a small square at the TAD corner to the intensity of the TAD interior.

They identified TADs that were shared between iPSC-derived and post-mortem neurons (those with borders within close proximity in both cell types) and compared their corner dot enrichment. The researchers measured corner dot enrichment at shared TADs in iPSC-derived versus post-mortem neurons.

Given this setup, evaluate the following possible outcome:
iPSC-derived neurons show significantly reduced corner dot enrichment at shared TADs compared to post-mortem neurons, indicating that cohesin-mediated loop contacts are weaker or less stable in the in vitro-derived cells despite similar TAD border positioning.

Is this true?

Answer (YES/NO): NO